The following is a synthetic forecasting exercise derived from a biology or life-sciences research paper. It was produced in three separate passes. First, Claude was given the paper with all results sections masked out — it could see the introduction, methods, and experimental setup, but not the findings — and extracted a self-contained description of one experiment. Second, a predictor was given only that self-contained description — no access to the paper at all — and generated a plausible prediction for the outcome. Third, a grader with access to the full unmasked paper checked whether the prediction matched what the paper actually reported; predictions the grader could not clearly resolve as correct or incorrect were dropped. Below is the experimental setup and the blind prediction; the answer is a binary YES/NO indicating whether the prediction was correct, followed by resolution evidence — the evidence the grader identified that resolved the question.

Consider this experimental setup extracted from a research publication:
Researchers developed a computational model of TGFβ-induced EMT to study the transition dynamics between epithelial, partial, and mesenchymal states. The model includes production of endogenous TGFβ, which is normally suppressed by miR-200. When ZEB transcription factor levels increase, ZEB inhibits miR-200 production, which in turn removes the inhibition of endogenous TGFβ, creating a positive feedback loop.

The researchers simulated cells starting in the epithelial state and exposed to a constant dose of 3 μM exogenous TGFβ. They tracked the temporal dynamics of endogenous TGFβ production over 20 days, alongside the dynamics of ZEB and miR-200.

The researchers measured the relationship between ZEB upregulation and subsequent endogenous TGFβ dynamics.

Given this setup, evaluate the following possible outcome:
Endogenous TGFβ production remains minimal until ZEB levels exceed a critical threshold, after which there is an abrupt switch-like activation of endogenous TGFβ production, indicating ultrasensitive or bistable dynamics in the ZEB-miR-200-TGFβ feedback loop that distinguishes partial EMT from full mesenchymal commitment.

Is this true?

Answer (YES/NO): YES